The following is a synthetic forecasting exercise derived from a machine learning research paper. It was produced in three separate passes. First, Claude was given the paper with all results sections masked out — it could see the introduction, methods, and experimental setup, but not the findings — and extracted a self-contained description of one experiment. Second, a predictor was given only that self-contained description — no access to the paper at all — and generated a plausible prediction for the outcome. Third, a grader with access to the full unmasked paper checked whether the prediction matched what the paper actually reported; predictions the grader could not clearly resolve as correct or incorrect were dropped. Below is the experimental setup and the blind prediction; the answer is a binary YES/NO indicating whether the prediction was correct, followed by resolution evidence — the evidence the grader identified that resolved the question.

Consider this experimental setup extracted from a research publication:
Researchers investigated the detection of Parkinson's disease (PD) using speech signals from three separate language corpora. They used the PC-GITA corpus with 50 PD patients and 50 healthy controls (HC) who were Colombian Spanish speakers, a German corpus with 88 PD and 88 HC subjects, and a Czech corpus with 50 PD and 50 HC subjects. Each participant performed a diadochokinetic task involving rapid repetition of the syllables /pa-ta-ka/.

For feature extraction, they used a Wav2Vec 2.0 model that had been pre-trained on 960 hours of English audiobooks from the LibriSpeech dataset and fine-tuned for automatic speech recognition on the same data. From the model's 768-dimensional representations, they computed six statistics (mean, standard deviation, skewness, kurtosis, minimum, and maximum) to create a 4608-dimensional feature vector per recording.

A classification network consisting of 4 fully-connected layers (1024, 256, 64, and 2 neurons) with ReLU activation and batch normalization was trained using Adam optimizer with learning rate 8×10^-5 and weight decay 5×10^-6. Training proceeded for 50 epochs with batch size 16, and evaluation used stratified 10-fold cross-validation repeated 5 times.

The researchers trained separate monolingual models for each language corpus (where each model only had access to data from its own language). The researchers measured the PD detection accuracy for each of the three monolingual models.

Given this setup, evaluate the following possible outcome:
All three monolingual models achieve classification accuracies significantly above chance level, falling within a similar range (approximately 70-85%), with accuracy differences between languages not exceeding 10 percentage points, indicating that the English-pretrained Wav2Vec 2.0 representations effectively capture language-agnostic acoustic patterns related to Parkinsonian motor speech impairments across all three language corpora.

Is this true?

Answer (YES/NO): YES